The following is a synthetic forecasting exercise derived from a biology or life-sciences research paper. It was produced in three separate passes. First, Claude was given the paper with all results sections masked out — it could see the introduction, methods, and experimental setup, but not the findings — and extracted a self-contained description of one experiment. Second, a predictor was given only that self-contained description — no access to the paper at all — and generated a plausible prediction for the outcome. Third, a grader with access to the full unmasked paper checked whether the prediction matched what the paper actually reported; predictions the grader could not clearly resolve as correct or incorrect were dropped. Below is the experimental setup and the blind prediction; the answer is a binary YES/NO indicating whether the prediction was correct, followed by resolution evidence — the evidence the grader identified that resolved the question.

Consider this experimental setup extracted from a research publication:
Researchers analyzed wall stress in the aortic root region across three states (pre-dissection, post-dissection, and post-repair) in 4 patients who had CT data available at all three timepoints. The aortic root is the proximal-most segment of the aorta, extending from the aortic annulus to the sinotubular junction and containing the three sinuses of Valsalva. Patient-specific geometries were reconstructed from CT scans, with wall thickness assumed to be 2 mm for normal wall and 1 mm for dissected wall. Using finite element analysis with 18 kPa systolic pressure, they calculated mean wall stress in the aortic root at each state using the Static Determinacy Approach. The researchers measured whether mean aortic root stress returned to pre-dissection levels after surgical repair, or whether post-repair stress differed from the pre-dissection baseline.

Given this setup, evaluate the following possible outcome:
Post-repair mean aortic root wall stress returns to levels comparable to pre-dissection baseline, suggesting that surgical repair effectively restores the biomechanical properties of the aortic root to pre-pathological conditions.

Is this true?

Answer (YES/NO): YES